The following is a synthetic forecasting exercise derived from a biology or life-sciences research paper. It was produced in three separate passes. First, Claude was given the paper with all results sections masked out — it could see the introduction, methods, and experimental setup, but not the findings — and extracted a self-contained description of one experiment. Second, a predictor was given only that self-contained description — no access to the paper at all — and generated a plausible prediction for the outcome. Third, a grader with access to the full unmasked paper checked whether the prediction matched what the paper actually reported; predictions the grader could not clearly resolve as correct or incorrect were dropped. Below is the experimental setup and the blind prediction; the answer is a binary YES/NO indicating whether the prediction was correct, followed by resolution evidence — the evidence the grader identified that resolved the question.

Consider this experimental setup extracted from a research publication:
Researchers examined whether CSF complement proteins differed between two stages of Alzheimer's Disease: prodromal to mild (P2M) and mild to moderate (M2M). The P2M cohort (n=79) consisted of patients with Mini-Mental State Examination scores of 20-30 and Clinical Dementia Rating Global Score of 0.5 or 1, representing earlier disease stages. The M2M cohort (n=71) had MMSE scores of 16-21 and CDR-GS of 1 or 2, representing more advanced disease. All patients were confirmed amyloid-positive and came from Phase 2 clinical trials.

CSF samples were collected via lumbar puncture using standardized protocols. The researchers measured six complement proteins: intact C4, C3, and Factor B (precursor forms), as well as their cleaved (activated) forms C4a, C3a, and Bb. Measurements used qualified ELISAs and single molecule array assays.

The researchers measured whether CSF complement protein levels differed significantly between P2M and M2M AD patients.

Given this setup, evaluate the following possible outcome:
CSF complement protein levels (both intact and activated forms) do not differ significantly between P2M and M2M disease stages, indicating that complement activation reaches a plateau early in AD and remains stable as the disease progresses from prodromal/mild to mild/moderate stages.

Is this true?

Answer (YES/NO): YES